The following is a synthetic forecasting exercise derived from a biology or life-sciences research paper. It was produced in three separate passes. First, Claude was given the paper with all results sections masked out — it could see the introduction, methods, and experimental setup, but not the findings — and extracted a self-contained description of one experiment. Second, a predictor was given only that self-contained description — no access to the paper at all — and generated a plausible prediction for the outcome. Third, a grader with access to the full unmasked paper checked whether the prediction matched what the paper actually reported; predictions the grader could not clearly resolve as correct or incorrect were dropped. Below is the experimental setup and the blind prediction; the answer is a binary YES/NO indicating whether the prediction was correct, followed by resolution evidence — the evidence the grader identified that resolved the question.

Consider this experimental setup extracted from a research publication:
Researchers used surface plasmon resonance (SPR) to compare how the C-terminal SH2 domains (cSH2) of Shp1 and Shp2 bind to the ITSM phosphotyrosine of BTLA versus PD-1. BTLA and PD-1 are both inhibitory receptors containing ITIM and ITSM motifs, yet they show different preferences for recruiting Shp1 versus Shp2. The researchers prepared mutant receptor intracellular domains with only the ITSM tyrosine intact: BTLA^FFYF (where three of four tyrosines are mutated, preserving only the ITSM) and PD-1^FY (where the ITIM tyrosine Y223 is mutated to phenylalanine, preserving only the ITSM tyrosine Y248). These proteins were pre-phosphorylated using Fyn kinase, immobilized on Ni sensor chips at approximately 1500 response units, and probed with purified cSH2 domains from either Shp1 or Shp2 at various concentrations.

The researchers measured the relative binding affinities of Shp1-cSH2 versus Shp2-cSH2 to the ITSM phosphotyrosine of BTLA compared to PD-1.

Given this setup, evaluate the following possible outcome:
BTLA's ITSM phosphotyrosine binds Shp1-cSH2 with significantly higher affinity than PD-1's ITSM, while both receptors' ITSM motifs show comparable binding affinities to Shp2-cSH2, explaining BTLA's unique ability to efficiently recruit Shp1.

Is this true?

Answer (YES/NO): NO